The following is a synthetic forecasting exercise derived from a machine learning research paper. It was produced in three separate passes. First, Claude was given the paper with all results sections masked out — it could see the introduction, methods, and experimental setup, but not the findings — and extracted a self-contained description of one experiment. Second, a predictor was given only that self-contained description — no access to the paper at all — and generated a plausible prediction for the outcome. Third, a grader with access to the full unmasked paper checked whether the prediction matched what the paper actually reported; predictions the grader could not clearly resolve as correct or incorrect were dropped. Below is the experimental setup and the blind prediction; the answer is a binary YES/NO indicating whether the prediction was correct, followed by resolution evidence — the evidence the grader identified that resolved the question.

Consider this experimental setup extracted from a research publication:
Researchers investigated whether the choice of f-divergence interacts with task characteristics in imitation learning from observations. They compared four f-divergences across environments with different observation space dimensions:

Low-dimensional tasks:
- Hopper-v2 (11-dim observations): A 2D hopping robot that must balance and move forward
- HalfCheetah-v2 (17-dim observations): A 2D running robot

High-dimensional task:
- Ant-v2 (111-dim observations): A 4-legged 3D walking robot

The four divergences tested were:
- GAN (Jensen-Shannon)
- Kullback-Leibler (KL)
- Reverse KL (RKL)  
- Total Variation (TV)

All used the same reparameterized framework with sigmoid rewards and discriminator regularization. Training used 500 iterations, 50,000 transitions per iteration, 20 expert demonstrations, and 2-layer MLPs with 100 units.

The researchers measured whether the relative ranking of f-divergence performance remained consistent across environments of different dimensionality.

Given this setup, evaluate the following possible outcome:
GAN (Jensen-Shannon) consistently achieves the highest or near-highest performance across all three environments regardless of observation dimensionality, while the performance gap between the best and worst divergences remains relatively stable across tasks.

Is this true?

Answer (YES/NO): NO